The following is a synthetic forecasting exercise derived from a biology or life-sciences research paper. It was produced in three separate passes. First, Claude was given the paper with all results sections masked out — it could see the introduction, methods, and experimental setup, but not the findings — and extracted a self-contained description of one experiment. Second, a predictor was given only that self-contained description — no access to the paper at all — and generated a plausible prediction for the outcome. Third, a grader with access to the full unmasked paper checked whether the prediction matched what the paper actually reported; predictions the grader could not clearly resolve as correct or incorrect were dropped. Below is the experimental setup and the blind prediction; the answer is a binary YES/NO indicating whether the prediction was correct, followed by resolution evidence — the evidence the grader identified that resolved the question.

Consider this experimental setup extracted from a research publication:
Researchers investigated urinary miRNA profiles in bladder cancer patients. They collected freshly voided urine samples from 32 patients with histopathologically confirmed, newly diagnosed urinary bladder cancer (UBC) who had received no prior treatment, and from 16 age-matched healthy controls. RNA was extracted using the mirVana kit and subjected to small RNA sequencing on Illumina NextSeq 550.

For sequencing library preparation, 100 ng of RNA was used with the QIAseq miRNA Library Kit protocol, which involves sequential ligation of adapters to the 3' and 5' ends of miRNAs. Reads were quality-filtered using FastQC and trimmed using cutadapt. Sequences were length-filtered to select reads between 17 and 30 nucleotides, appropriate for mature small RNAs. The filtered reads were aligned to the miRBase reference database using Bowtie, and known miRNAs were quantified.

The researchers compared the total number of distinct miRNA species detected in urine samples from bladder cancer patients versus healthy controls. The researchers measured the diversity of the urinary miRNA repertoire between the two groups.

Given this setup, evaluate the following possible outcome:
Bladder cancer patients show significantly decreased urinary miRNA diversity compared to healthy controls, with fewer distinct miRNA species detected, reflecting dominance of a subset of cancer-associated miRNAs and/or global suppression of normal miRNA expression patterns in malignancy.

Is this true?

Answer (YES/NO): NO